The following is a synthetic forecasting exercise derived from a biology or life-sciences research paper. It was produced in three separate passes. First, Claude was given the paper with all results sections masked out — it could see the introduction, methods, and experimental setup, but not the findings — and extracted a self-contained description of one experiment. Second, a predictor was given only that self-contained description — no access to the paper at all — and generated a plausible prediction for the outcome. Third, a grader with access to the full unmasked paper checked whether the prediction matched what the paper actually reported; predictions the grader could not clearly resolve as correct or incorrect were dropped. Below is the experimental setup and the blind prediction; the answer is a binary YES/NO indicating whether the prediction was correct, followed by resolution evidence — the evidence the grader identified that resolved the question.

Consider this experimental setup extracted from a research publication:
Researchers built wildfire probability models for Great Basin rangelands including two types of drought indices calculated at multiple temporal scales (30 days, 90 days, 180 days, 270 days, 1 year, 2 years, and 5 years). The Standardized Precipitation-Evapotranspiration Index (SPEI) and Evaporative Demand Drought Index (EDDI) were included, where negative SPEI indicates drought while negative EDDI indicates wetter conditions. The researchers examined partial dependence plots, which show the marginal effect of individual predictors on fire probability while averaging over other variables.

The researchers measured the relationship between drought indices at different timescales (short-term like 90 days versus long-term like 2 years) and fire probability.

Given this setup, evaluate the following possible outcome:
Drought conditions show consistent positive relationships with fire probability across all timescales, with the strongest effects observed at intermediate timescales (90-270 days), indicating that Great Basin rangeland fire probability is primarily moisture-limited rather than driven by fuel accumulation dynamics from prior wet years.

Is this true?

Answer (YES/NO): NO